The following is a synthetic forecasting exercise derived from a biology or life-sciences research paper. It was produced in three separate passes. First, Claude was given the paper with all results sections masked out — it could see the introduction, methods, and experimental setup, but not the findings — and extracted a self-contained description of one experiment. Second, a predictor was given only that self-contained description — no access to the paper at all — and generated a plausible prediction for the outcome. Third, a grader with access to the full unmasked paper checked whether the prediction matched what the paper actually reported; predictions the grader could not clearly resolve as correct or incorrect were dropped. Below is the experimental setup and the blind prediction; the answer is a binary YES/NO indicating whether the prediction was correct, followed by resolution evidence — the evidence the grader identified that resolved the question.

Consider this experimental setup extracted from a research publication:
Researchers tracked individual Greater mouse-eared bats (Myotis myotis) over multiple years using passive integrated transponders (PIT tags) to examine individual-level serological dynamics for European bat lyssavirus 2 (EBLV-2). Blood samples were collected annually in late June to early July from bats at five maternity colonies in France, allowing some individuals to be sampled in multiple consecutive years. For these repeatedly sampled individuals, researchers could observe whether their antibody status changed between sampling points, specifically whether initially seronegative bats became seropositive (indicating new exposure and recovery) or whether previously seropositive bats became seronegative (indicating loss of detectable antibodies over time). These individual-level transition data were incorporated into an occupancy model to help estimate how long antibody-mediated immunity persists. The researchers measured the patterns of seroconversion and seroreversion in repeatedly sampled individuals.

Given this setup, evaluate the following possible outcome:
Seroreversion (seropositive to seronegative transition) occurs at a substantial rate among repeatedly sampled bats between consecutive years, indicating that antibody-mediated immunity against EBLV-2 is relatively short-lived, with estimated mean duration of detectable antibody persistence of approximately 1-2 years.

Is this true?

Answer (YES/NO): NO